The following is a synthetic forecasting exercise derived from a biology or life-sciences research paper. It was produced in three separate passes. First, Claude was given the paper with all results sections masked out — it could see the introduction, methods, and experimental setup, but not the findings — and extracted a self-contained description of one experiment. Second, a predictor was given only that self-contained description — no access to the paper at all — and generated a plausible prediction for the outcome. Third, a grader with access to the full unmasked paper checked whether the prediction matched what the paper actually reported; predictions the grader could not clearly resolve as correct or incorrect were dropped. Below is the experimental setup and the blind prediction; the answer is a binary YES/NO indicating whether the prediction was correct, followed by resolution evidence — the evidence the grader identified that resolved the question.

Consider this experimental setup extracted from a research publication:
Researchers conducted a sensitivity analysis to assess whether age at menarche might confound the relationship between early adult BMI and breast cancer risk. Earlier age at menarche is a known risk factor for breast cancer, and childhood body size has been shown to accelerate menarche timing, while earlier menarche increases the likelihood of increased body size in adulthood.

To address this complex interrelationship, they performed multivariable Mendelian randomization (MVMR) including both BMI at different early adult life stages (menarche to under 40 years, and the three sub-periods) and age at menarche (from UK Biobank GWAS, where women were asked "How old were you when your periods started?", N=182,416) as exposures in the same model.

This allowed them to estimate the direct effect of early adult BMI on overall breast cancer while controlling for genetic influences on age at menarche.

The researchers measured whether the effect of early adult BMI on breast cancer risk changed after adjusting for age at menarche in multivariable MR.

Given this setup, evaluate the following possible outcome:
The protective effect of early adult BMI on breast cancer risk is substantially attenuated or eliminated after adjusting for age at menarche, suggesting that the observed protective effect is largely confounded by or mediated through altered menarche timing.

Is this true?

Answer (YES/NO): NO